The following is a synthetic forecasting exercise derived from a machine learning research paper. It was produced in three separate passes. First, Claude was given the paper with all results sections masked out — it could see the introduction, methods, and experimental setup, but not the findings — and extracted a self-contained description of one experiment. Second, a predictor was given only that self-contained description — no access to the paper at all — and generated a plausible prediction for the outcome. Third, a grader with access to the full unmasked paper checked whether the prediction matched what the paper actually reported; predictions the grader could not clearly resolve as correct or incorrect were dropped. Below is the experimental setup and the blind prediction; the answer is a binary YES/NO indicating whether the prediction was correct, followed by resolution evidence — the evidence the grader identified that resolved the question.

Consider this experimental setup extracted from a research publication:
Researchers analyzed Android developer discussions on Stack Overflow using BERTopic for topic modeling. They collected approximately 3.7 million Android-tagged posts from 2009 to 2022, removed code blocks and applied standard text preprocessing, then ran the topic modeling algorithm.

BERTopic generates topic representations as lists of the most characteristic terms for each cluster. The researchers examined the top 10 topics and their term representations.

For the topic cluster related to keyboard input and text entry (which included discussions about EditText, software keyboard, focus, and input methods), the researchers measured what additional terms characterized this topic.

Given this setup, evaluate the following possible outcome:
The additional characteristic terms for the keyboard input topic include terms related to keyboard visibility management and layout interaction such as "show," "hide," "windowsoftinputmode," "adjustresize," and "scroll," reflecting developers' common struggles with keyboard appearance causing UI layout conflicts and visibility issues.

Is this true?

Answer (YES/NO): NO